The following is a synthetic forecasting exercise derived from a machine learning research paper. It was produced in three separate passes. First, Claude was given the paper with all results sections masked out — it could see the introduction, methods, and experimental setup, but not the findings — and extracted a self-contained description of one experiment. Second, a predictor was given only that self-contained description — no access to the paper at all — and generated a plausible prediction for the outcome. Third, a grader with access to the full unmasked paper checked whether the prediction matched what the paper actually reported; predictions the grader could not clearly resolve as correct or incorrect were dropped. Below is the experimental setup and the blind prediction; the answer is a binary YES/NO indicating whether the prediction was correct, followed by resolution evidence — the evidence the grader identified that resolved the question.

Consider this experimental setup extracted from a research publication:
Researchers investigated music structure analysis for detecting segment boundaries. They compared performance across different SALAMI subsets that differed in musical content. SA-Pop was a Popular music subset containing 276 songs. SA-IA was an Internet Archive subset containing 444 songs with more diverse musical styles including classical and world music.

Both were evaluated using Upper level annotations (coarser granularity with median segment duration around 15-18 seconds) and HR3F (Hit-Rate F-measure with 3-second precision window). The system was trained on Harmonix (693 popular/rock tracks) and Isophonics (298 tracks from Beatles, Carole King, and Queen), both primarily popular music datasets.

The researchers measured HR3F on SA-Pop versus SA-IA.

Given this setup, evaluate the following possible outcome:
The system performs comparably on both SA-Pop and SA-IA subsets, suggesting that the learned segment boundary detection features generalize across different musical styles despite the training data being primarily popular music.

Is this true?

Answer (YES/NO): NO